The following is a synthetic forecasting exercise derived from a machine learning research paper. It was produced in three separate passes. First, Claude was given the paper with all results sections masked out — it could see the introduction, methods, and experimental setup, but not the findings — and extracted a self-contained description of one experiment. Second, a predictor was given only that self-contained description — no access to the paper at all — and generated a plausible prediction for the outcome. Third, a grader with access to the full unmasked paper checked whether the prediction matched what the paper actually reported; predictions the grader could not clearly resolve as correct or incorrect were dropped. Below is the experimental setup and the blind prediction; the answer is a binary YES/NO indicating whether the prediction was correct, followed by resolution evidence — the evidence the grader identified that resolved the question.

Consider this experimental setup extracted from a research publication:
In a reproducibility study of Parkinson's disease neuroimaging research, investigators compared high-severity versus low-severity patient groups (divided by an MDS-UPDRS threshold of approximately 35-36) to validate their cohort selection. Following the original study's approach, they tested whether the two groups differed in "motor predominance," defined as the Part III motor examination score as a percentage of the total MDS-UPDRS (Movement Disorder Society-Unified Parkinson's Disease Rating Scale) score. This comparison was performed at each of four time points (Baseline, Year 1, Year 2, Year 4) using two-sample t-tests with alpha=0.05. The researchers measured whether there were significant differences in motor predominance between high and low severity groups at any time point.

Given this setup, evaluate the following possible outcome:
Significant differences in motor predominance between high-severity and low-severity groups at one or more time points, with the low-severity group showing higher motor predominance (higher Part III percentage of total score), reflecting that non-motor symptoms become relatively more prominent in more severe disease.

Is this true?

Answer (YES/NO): NO